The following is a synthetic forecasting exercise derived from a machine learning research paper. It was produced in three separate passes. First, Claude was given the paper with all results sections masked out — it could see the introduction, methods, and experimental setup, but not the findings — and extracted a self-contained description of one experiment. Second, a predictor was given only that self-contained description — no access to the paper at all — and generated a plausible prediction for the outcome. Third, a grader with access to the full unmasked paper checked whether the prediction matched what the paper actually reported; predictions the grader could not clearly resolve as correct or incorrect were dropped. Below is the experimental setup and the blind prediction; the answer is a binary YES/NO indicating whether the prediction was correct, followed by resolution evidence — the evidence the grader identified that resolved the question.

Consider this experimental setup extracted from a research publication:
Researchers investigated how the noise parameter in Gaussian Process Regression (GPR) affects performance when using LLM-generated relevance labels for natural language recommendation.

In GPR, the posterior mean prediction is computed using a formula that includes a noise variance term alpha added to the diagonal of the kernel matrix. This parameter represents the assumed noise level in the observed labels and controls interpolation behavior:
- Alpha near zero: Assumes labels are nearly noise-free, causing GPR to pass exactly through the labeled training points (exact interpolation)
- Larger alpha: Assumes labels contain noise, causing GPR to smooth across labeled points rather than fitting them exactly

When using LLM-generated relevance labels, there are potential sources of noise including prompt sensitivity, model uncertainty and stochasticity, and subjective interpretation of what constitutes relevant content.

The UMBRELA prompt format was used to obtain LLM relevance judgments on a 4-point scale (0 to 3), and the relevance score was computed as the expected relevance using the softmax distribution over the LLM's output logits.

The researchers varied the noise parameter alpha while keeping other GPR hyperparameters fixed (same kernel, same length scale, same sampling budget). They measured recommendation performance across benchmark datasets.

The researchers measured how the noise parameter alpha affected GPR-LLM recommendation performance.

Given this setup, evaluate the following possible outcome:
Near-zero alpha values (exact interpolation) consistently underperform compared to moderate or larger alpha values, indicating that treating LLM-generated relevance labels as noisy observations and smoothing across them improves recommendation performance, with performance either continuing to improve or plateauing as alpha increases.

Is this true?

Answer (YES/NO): NO